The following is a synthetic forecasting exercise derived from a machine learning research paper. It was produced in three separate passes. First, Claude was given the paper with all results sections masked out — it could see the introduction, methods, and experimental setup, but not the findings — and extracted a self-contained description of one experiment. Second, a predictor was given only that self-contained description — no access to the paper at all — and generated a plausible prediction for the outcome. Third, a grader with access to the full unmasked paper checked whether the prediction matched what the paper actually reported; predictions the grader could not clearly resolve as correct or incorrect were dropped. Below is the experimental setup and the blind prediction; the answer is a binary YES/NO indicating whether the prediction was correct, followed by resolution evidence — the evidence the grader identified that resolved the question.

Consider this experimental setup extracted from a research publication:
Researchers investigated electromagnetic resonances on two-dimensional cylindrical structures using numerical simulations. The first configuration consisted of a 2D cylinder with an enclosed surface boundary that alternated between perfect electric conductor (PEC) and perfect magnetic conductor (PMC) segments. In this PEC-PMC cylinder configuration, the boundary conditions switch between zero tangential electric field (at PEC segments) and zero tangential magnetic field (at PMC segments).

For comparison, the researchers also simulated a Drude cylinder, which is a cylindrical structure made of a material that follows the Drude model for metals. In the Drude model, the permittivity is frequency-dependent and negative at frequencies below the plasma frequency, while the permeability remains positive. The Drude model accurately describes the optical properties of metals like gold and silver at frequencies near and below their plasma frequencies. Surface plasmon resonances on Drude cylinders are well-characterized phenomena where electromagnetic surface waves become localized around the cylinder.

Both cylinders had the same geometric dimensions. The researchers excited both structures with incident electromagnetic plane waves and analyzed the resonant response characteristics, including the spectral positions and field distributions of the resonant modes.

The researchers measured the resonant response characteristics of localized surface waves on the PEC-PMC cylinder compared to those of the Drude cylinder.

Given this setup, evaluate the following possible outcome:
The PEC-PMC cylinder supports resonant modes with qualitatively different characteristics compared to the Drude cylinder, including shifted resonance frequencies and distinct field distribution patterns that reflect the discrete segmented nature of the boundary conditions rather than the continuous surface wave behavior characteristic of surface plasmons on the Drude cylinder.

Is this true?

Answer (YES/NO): NO